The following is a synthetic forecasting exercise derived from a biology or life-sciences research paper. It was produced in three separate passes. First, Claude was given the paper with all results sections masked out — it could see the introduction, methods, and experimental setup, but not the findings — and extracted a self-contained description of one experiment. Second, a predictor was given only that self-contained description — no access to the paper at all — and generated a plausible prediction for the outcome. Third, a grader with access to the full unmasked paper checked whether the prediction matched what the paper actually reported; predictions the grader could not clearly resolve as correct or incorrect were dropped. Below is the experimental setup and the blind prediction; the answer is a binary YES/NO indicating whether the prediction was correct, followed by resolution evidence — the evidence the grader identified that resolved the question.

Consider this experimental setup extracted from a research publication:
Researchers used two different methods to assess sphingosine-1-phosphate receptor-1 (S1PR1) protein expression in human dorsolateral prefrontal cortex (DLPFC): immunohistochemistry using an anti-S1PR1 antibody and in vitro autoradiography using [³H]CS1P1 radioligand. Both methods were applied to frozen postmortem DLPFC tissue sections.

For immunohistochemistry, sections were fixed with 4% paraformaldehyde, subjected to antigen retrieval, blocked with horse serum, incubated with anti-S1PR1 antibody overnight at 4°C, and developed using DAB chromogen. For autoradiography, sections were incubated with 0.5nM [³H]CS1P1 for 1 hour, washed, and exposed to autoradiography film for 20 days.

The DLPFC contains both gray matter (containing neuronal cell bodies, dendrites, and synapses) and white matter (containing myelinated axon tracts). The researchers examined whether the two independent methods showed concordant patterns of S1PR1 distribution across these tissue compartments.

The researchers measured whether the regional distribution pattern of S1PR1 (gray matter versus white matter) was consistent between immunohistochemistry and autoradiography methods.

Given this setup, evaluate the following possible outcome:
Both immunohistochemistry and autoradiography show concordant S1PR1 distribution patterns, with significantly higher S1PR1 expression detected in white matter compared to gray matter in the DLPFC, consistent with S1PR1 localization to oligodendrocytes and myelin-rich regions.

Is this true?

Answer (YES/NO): NO